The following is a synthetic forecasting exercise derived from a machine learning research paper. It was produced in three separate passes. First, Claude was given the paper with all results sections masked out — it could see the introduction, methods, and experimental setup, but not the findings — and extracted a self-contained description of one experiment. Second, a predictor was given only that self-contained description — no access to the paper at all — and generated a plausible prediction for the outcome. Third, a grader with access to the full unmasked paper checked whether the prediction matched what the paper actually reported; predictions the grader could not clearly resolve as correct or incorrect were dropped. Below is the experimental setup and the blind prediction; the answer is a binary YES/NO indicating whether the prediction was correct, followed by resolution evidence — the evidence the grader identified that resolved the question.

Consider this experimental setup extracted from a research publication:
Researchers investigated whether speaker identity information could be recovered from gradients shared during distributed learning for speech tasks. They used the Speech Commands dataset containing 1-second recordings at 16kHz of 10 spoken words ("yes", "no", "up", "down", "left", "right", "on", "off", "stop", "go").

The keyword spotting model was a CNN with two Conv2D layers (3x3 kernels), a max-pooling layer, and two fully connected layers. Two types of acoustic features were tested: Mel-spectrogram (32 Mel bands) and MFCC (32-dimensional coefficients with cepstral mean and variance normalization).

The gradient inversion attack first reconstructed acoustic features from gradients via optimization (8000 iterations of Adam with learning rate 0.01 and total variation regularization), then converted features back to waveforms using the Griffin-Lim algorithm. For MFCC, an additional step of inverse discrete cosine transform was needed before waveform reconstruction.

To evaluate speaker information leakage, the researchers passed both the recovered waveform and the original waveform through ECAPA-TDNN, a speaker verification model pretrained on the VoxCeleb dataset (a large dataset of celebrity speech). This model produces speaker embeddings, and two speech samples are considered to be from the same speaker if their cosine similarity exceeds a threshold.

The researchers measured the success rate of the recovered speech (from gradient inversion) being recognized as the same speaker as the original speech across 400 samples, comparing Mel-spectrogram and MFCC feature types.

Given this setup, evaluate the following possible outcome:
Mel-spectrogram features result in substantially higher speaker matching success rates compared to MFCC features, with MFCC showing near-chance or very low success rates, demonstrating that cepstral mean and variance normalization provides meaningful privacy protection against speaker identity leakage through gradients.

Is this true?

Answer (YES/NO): YES